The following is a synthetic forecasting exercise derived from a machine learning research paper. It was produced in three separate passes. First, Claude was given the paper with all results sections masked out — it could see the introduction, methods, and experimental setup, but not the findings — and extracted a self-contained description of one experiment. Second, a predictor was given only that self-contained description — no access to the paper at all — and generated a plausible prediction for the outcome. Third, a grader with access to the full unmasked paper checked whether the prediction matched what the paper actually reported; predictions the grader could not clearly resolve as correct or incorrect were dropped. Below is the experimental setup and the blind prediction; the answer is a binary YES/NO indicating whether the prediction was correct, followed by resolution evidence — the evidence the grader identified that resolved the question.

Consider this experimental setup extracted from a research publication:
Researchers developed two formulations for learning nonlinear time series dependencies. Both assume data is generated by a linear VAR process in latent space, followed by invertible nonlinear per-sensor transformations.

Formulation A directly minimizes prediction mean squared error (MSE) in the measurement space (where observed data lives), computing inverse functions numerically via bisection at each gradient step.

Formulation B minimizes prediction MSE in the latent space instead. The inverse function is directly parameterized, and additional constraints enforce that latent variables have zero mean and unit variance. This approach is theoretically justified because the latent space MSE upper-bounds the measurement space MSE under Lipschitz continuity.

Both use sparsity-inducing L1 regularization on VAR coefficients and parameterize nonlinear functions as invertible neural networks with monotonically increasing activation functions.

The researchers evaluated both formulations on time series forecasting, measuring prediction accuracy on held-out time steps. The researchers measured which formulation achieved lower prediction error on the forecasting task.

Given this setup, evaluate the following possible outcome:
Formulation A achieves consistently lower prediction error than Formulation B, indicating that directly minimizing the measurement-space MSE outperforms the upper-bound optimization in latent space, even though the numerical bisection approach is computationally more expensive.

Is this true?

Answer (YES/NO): YES